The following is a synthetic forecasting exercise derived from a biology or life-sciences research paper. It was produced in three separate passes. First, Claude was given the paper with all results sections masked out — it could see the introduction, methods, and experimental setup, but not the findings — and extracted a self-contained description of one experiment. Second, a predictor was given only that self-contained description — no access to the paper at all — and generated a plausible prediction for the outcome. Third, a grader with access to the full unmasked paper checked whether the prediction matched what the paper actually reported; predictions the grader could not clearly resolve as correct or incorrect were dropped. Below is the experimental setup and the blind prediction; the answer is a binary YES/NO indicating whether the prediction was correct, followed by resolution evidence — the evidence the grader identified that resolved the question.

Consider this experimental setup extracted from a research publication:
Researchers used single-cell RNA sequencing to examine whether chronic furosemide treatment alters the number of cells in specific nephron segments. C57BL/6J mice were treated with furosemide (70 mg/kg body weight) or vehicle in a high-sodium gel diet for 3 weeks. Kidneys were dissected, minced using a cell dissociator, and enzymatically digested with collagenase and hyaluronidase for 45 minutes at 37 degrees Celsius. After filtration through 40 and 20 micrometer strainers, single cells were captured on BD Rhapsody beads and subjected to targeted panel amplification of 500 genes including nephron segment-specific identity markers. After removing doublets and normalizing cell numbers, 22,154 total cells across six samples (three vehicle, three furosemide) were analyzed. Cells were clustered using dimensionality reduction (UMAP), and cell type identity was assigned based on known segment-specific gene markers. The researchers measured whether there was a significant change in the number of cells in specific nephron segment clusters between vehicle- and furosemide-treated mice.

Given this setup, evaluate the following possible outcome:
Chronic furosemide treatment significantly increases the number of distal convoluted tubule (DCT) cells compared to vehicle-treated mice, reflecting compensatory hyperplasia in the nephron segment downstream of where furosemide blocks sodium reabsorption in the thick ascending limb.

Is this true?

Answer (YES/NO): YES